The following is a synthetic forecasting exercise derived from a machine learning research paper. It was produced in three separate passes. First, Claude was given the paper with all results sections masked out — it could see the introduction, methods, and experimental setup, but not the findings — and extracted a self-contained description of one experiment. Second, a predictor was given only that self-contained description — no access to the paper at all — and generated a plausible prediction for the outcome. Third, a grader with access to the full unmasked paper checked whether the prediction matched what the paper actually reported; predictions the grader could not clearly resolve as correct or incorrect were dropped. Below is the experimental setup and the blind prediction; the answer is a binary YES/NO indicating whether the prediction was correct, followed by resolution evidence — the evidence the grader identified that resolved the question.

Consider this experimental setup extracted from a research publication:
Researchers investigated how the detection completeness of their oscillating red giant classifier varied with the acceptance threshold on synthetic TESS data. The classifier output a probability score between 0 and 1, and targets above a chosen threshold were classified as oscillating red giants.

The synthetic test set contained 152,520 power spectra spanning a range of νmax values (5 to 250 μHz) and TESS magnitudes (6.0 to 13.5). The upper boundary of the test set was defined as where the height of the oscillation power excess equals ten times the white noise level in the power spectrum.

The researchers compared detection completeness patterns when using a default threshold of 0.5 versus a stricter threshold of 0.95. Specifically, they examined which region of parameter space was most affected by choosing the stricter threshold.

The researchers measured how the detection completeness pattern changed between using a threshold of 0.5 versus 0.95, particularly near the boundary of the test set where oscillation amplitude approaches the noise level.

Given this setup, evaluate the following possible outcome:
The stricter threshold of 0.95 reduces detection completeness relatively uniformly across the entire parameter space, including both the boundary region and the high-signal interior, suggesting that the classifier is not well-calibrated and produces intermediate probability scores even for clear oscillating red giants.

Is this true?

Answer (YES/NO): NO